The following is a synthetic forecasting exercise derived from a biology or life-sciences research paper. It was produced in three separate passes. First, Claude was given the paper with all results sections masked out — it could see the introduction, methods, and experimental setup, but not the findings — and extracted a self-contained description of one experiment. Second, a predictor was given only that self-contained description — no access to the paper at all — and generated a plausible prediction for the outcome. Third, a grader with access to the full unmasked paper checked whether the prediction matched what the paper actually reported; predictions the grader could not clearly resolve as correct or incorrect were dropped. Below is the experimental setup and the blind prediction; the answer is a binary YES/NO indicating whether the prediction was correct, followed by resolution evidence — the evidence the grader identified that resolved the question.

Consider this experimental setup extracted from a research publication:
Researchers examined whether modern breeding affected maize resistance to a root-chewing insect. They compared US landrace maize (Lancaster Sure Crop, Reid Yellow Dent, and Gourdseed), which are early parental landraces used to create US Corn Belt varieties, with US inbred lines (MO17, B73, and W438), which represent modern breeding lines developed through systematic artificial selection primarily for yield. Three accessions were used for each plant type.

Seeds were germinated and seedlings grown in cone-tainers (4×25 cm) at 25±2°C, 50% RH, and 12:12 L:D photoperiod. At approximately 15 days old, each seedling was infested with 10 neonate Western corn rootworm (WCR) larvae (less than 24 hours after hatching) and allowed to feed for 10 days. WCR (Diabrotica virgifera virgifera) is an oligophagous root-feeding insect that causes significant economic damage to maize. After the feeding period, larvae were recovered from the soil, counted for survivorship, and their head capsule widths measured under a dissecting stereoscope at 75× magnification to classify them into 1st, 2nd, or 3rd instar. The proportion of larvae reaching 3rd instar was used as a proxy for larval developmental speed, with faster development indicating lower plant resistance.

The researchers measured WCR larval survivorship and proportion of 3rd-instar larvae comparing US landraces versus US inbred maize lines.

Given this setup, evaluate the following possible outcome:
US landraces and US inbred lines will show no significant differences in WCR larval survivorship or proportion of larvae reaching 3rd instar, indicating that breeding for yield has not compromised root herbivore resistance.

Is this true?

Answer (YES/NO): YES